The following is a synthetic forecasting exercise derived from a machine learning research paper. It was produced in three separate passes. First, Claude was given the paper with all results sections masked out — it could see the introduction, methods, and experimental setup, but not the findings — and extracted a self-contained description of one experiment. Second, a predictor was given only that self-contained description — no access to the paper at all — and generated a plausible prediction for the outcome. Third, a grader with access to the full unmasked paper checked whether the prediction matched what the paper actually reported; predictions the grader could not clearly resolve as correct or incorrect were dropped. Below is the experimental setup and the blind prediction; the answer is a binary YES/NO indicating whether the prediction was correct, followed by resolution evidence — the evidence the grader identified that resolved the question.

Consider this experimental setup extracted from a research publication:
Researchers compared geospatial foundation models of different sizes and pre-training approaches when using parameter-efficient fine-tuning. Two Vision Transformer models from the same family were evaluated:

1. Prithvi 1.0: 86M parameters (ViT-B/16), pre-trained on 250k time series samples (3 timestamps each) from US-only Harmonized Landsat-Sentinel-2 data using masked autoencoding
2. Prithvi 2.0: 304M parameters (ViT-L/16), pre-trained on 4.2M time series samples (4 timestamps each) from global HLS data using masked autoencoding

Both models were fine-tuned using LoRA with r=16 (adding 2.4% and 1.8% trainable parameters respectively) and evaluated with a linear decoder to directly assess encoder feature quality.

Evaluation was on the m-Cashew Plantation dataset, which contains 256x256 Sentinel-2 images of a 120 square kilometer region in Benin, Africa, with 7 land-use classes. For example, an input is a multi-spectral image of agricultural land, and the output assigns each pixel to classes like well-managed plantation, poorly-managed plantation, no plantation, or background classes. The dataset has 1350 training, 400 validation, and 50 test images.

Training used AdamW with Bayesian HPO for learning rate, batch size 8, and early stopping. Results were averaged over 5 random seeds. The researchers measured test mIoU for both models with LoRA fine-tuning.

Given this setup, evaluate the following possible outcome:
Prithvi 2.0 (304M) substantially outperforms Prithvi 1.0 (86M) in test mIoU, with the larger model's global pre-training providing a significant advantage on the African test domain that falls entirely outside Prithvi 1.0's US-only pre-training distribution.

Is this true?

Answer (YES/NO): YES